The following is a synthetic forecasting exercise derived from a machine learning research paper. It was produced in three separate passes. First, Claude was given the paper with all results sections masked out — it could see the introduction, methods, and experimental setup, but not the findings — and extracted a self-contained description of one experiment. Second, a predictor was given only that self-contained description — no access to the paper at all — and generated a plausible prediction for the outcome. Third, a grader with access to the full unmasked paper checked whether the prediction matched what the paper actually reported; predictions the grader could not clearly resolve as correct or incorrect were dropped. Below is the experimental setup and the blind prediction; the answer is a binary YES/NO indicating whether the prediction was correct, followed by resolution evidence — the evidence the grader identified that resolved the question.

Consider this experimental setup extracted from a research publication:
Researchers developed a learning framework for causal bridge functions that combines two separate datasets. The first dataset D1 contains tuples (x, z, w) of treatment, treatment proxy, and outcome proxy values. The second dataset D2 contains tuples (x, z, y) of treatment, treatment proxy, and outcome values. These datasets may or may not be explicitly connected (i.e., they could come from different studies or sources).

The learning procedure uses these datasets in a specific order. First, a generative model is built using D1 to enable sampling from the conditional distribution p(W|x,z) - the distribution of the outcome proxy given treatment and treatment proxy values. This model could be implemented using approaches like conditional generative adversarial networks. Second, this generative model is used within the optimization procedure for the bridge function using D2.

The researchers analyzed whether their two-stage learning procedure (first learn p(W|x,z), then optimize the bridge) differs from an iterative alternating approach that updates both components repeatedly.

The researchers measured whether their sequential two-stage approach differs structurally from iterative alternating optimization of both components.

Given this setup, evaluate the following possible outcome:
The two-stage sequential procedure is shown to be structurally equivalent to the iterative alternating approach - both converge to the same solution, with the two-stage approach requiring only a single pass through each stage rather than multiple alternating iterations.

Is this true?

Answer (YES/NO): NO